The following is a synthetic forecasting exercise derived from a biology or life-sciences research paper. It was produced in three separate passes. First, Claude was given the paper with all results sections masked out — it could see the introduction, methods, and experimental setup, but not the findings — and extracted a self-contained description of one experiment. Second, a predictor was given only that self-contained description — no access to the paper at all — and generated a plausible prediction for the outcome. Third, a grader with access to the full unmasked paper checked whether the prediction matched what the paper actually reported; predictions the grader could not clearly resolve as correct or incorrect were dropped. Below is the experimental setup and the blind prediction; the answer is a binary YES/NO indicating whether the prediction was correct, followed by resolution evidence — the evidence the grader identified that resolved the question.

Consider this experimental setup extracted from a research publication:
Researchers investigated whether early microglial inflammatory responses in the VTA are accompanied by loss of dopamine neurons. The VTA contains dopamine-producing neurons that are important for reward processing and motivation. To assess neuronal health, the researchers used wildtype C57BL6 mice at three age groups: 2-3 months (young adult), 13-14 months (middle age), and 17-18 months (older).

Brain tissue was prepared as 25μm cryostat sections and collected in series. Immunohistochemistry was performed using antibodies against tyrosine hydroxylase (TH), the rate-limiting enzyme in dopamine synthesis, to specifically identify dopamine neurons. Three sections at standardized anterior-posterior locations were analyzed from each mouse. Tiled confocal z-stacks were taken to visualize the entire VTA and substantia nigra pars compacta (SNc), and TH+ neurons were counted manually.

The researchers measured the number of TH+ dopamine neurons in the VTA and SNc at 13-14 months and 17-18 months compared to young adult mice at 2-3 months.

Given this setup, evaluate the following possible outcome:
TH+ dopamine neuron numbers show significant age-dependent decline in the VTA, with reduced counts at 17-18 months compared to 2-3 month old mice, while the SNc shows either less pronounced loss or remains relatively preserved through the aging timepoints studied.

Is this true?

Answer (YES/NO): NO